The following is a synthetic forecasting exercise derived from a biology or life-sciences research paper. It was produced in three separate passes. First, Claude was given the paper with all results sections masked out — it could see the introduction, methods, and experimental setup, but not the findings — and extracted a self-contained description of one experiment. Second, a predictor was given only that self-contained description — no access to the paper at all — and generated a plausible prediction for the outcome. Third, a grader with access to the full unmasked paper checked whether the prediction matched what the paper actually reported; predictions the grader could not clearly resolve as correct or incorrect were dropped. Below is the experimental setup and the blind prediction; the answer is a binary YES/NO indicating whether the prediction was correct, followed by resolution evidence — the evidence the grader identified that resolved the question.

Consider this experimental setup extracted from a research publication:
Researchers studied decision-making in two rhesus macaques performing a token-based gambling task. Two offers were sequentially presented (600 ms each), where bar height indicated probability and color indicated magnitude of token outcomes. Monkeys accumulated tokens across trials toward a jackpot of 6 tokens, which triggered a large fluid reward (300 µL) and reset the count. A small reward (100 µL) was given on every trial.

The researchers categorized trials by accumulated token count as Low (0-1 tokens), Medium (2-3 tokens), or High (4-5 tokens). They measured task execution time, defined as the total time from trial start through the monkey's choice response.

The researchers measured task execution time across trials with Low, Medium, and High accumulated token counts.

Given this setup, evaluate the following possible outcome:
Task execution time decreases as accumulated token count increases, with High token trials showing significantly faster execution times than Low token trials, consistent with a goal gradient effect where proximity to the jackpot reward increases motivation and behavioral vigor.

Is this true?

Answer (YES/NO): YES